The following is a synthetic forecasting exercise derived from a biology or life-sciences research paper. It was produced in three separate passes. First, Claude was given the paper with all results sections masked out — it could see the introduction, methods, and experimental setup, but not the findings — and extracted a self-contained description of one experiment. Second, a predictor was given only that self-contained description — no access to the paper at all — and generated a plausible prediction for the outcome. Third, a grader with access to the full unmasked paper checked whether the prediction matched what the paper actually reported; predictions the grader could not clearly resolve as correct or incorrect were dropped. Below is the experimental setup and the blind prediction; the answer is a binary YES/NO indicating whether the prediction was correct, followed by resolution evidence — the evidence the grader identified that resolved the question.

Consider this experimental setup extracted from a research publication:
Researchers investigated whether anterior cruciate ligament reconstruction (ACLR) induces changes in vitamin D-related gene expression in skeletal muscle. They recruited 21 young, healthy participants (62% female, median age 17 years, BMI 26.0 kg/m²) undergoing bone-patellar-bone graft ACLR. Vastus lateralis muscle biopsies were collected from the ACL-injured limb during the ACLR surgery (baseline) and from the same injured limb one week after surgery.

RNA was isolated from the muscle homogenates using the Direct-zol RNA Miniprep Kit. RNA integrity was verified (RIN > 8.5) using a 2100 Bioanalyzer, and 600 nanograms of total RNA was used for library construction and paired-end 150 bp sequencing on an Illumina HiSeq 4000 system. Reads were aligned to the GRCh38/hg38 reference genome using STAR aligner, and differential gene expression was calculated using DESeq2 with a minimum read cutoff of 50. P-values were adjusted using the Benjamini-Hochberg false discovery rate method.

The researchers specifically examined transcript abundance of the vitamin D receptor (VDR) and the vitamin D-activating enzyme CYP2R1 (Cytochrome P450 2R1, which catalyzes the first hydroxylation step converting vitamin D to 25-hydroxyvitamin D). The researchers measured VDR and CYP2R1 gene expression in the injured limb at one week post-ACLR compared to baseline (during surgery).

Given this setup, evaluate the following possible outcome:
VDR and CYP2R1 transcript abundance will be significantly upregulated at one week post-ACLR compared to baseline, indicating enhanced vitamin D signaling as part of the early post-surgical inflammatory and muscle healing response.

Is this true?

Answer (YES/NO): YES